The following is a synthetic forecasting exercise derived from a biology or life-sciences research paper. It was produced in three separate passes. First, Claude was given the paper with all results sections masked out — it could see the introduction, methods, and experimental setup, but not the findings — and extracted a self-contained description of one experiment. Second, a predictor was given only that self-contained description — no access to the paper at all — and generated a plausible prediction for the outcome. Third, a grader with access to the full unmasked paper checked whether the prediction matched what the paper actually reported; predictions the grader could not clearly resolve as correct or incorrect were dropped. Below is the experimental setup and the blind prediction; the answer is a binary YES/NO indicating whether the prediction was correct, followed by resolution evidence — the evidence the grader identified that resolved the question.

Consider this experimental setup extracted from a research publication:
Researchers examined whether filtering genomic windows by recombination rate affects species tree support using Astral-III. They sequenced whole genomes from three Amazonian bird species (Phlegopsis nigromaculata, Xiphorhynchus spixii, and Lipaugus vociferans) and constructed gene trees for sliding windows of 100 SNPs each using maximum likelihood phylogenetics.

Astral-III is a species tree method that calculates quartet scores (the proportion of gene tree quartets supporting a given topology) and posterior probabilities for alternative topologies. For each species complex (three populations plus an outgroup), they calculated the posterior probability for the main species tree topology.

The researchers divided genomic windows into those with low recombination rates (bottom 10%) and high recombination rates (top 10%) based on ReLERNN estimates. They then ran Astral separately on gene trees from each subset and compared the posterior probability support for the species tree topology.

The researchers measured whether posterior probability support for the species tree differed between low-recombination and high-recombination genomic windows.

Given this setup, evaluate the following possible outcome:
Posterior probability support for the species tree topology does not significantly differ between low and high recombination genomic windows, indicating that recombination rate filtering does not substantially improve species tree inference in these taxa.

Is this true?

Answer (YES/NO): NO